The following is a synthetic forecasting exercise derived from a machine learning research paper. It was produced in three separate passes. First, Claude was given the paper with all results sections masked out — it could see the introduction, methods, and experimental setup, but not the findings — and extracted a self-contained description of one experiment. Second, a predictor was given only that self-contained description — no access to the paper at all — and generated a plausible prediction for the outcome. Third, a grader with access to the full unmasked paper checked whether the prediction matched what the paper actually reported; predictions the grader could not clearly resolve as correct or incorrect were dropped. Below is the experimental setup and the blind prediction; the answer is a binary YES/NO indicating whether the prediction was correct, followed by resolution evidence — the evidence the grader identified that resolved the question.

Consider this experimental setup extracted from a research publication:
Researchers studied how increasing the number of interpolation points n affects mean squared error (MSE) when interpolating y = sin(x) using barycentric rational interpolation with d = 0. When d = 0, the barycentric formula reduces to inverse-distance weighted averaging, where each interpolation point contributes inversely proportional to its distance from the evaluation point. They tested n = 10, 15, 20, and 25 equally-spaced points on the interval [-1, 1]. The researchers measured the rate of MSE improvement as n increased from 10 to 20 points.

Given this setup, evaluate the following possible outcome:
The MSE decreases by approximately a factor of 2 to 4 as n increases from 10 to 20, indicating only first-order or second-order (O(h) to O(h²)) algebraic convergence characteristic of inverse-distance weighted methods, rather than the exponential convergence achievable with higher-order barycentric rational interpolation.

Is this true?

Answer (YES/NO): YES